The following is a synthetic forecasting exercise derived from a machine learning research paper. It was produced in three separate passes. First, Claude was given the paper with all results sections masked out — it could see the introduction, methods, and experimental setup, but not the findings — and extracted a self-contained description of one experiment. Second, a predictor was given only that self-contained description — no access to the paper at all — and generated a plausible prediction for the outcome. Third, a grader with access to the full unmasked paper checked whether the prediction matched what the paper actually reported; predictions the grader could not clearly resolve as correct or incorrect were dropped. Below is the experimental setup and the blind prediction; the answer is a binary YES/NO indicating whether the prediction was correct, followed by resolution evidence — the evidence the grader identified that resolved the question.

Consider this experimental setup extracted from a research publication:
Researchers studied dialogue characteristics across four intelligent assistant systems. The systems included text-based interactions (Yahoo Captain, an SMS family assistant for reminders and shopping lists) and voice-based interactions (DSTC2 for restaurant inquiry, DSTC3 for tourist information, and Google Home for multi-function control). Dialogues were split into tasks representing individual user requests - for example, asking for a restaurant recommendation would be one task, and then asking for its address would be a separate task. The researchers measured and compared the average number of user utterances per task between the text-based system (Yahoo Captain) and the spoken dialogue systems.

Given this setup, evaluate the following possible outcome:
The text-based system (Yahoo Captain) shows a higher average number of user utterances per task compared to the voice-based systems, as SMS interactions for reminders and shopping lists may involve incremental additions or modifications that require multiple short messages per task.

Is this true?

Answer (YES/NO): NO